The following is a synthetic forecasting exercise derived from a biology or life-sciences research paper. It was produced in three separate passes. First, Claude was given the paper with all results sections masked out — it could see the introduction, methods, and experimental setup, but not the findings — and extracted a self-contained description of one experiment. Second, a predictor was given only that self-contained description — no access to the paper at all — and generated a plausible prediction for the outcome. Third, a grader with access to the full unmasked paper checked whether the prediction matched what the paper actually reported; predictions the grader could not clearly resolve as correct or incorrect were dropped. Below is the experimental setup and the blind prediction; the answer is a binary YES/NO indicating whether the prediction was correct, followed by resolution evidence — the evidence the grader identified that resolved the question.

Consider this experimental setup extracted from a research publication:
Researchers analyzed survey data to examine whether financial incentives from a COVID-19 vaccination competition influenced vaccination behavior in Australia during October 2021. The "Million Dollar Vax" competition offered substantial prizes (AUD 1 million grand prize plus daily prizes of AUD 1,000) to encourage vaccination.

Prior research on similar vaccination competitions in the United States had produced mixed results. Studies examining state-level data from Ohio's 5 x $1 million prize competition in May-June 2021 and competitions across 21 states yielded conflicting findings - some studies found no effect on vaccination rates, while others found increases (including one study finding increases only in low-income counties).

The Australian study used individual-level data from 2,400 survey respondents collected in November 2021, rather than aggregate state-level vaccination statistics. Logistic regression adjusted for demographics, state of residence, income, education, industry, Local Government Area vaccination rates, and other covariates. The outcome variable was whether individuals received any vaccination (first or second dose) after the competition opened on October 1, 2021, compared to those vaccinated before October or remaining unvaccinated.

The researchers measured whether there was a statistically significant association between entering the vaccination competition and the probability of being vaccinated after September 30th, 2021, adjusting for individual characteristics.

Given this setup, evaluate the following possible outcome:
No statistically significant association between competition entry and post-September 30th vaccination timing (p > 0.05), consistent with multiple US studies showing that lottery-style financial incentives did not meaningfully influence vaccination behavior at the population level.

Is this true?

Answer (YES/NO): NO